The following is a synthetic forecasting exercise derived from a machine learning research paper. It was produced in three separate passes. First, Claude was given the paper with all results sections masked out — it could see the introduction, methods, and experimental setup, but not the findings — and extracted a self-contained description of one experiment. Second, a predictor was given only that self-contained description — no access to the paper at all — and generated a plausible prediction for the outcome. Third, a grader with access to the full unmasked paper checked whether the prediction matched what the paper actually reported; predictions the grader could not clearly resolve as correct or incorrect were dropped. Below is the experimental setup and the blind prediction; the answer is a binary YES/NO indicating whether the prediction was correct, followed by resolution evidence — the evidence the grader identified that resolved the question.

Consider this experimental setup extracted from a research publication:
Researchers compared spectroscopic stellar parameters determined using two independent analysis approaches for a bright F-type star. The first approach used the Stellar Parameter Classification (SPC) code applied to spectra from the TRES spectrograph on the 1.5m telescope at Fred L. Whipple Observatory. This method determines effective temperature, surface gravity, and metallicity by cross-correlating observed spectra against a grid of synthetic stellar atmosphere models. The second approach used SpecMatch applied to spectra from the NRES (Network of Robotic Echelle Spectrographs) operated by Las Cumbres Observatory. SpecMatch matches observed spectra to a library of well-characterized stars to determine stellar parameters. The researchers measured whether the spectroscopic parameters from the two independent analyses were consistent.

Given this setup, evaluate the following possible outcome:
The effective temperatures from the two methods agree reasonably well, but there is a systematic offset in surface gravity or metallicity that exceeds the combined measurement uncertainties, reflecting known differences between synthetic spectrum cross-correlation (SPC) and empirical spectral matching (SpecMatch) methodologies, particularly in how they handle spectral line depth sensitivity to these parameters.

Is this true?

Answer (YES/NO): NO